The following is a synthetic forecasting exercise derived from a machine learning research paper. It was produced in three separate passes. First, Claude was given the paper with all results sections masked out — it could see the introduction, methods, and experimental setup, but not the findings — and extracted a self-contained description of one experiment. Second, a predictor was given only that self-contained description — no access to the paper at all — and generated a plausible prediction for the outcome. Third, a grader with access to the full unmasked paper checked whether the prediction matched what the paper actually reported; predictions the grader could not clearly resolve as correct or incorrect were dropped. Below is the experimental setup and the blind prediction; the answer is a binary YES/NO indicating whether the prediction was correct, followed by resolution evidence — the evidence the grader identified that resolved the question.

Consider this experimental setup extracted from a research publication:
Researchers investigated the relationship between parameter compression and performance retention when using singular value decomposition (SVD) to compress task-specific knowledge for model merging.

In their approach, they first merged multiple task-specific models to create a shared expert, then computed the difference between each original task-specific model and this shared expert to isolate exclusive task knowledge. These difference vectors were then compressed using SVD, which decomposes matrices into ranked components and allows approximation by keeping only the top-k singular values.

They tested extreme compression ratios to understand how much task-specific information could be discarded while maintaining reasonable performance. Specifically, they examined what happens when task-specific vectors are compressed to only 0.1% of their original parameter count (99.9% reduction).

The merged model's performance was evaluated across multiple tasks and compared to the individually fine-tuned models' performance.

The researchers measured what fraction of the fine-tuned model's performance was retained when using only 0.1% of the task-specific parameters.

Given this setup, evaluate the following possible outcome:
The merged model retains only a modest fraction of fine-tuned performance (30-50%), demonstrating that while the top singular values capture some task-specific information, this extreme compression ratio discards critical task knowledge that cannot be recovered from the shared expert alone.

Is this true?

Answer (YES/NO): NO